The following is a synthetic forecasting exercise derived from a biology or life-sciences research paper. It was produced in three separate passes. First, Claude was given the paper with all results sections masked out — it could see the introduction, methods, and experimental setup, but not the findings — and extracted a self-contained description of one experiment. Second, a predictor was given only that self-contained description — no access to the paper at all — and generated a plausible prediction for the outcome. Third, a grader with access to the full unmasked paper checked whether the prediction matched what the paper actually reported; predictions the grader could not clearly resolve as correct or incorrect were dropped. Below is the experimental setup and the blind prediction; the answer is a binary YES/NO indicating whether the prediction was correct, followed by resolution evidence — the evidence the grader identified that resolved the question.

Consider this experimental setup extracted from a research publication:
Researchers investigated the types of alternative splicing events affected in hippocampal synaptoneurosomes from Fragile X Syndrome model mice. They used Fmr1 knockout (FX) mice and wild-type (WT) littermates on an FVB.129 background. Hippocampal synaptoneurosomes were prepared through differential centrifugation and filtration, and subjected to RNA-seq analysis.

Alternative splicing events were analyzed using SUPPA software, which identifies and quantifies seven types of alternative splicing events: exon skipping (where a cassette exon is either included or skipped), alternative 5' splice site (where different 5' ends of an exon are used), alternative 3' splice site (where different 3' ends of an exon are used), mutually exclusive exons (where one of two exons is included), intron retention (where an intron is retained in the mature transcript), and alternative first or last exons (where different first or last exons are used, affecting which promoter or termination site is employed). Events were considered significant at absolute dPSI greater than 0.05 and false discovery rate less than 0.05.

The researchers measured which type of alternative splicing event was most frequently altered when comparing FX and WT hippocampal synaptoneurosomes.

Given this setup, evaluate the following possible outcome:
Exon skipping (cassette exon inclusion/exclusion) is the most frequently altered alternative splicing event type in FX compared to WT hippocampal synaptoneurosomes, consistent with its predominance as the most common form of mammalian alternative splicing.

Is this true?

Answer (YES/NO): NO